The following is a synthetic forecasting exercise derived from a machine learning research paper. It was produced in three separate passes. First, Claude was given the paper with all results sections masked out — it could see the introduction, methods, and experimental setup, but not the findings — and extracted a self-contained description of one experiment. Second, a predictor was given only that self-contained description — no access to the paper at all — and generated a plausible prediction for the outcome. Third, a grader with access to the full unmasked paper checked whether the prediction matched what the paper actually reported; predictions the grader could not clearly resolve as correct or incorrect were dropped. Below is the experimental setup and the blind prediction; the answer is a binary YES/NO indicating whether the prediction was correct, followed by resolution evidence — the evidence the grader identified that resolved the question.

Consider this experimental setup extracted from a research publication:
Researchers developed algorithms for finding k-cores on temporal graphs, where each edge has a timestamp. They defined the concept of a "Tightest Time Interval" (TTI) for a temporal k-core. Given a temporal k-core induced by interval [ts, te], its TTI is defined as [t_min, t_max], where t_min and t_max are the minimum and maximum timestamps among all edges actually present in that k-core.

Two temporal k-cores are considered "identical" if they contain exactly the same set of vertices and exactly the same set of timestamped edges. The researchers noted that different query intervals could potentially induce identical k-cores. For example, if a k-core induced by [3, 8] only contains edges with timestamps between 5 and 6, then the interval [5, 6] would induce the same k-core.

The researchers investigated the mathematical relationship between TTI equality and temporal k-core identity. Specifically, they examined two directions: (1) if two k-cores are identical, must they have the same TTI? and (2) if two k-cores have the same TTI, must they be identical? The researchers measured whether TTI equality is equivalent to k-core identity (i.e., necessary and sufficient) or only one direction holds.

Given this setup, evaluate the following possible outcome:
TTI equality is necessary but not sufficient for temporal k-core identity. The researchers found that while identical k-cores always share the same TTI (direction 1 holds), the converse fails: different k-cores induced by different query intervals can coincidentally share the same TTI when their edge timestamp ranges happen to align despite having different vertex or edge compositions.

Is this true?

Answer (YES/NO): NO